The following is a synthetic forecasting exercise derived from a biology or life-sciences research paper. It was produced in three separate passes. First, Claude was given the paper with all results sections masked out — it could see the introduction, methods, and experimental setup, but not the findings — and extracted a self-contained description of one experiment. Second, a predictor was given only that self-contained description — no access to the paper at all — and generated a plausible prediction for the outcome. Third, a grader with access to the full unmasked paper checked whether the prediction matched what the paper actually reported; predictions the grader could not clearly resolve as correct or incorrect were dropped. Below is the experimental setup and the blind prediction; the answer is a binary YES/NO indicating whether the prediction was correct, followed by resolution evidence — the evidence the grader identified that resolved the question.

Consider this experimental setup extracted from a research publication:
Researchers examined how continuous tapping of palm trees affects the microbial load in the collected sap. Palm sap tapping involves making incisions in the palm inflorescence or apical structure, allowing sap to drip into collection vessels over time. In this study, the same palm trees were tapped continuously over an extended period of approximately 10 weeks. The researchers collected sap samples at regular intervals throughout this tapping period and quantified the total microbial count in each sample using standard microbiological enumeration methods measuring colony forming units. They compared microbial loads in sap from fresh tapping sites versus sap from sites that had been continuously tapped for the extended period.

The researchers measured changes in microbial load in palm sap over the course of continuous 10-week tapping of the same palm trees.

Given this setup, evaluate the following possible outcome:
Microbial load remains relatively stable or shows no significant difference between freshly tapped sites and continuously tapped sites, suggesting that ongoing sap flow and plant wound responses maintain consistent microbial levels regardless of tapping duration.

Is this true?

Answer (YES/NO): NO